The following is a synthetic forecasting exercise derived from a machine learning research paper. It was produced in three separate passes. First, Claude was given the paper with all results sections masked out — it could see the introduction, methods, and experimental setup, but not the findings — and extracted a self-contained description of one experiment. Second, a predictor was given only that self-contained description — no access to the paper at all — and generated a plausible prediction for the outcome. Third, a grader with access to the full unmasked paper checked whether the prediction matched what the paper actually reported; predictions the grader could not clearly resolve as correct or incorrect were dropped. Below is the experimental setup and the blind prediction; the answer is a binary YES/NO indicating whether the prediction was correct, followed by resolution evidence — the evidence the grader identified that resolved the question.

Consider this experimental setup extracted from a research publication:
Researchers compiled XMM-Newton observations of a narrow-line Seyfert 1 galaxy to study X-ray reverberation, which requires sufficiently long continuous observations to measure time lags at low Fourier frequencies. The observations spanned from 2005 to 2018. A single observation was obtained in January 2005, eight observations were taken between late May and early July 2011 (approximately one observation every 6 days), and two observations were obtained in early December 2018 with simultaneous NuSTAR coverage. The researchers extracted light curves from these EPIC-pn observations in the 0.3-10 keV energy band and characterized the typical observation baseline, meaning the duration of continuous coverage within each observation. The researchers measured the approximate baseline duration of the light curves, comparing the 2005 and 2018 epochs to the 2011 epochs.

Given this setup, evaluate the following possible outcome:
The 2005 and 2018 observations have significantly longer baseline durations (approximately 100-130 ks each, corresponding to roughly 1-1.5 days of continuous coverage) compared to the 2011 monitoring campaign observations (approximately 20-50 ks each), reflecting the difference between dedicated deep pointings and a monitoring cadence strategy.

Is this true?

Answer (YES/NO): NO